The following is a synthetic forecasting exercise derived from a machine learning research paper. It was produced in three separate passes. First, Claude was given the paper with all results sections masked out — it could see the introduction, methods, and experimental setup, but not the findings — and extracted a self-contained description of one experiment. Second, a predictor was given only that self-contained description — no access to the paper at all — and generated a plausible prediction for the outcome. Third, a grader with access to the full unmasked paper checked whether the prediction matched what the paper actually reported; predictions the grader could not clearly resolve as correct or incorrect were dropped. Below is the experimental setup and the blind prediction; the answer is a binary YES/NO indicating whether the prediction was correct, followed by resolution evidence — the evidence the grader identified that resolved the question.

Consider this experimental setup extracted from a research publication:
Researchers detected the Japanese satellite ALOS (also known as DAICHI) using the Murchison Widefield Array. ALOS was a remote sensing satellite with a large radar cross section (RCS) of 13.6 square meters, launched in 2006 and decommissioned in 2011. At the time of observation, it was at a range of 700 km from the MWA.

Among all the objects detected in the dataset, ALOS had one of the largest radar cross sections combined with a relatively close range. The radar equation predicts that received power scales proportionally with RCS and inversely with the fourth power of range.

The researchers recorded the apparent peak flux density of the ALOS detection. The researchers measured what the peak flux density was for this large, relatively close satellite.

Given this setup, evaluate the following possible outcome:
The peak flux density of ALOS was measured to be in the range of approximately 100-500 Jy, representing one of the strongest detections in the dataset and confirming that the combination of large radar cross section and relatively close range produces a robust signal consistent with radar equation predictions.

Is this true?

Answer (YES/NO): NO